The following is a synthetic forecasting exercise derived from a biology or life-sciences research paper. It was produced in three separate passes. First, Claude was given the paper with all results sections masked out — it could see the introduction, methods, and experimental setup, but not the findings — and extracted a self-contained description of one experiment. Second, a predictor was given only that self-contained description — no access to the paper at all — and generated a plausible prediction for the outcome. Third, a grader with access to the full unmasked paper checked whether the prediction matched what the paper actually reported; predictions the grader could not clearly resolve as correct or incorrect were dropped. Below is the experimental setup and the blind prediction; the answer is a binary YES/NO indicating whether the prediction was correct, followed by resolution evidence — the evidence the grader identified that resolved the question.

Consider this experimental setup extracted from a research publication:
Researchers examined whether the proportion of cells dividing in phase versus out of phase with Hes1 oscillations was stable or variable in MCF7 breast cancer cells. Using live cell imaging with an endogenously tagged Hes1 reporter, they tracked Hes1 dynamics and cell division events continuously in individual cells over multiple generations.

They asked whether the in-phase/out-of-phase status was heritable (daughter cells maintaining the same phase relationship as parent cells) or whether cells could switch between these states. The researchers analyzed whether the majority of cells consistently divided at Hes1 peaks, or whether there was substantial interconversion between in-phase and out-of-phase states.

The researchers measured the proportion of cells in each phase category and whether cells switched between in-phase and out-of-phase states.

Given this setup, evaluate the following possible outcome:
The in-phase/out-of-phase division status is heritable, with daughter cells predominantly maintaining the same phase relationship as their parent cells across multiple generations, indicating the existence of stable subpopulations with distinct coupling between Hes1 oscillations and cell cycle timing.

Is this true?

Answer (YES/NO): NO